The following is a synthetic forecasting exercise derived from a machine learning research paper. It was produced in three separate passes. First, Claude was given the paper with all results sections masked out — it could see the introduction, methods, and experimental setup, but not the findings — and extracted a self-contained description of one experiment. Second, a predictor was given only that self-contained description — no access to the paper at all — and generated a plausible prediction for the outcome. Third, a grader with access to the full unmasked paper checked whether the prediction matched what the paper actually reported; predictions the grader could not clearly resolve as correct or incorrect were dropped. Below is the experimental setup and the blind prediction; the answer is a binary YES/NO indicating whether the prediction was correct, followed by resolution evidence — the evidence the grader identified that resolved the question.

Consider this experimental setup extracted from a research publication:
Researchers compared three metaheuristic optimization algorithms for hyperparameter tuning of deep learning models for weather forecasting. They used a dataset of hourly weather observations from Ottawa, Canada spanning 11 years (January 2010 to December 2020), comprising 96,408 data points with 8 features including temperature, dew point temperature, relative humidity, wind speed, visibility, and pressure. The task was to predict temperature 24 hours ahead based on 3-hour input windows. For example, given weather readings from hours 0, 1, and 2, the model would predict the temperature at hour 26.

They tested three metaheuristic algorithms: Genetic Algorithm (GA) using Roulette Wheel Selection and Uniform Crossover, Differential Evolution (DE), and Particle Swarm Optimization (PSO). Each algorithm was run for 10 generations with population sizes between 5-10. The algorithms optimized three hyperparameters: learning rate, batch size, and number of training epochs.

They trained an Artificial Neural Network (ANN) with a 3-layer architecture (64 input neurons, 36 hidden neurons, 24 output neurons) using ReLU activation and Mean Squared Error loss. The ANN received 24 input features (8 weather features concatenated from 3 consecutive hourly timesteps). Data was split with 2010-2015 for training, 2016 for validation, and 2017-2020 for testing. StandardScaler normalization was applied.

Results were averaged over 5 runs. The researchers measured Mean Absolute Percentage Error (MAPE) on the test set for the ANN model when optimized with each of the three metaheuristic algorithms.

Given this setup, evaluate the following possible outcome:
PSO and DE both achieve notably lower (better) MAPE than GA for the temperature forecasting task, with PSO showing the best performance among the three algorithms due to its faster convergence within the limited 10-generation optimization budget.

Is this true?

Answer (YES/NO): NO